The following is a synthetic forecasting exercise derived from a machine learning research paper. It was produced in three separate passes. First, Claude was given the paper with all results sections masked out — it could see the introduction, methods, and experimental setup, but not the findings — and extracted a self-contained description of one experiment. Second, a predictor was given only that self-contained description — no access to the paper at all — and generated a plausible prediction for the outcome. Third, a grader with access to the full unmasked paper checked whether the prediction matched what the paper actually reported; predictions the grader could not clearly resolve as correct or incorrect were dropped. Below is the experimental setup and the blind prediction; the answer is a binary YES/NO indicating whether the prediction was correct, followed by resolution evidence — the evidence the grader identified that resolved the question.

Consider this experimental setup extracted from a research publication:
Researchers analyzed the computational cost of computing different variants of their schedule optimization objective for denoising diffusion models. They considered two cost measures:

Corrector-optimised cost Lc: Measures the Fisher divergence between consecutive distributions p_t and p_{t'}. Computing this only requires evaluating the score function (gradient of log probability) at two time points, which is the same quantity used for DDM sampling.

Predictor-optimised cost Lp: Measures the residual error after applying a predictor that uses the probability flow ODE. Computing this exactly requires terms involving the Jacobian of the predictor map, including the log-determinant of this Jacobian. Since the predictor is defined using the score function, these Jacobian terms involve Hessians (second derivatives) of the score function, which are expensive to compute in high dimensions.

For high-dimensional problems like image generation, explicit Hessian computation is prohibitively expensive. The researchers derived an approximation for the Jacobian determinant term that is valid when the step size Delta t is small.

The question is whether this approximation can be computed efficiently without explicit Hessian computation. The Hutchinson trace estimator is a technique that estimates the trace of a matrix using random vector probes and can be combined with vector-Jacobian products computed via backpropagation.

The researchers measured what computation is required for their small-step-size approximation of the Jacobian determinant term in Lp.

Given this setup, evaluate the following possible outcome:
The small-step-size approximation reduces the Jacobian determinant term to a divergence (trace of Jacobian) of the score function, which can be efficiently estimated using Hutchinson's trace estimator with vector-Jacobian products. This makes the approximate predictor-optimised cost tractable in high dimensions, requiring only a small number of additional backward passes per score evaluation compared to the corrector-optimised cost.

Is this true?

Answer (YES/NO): YES